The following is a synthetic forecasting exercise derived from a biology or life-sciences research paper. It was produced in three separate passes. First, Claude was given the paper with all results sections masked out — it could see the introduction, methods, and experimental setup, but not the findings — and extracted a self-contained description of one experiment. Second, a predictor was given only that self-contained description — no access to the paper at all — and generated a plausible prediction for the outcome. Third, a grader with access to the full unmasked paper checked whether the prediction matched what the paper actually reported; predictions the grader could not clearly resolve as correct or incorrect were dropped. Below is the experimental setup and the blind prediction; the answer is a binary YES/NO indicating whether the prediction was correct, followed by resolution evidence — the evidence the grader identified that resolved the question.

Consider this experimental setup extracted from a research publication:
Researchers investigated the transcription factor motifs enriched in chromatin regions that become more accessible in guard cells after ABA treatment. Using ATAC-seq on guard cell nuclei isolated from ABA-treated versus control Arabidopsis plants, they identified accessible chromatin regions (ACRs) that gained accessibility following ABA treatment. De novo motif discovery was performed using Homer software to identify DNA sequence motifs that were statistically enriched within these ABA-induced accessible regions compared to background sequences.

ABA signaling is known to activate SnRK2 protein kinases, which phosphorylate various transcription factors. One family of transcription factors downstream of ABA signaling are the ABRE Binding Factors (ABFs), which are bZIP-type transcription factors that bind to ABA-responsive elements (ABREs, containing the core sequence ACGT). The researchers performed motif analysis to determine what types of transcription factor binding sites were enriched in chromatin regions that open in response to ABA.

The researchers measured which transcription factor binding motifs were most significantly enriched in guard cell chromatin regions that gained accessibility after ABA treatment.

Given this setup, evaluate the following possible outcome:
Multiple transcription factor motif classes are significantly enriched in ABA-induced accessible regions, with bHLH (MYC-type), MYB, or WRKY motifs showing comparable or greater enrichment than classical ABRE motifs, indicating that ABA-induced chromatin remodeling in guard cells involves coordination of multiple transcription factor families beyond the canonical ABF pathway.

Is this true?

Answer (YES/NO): NO